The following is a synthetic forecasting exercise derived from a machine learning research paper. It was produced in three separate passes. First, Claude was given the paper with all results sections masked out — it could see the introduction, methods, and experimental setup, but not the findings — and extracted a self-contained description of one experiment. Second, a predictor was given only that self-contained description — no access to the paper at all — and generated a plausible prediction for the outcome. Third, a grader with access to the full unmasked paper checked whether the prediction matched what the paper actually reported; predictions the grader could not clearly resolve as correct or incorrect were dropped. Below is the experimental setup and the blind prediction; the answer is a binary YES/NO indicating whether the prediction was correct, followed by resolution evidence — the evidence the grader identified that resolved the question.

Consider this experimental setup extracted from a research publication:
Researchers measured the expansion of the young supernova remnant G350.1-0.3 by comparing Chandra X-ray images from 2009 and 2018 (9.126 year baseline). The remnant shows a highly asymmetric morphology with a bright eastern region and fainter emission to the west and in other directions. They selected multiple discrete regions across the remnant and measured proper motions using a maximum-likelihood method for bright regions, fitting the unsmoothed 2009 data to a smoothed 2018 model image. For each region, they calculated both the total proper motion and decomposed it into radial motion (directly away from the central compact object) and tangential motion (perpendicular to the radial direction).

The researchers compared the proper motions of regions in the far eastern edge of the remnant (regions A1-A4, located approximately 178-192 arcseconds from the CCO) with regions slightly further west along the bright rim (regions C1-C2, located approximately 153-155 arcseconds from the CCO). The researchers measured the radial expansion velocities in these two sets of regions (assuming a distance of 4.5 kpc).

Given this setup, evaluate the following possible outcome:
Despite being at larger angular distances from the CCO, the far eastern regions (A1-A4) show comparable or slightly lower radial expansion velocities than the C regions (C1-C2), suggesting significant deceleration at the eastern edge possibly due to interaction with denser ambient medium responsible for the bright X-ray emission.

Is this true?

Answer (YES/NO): NO